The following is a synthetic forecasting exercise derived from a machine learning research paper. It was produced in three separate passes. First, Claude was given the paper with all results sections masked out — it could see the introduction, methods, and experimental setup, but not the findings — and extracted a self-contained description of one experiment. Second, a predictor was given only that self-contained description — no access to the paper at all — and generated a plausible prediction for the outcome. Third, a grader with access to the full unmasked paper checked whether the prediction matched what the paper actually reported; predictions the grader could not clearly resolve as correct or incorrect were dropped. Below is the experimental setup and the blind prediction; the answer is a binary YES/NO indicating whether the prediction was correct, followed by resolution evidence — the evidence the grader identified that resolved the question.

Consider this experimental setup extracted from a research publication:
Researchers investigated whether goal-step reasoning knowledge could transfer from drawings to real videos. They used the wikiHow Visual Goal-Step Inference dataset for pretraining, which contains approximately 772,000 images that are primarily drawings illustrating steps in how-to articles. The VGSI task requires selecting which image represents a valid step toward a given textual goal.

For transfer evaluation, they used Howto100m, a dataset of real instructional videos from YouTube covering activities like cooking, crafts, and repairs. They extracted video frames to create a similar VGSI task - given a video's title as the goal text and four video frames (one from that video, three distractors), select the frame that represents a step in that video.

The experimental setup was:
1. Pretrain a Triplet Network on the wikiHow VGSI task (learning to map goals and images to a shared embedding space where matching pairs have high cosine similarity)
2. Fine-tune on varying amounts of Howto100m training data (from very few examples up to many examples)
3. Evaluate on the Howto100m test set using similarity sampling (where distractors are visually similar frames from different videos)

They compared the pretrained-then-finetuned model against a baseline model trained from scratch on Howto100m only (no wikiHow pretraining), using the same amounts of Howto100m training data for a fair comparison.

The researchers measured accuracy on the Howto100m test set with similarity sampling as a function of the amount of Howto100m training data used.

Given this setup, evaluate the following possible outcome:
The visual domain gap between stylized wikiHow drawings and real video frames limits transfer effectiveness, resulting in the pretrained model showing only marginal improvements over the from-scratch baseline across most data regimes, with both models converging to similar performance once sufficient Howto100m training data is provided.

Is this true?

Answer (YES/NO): NO